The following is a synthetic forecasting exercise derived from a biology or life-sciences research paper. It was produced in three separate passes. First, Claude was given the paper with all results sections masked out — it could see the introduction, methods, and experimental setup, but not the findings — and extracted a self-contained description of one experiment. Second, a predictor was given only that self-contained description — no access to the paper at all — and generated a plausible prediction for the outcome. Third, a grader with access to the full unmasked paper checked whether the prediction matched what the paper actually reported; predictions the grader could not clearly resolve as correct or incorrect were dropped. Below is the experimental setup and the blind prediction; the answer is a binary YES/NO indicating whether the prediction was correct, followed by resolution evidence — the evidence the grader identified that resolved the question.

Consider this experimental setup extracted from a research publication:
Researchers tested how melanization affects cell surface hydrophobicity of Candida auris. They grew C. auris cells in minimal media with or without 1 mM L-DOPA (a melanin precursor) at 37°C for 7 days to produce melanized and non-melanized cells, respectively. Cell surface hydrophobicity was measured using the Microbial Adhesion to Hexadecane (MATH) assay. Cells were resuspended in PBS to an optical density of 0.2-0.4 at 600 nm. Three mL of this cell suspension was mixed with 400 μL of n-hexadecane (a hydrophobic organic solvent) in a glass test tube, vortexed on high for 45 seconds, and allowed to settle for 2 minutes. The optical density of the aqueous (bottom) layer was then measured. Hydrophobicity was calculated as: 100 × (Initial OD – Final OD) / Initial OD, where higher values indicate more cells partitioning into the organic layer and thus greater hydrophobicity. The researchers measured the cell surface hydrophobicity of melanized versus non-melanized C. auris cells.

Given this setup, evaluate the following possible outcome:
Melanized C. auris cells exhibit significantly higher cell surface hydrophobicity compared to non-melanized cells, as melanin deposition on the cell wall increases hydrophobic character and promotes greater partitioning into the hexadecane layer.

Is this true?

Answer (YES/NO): NO